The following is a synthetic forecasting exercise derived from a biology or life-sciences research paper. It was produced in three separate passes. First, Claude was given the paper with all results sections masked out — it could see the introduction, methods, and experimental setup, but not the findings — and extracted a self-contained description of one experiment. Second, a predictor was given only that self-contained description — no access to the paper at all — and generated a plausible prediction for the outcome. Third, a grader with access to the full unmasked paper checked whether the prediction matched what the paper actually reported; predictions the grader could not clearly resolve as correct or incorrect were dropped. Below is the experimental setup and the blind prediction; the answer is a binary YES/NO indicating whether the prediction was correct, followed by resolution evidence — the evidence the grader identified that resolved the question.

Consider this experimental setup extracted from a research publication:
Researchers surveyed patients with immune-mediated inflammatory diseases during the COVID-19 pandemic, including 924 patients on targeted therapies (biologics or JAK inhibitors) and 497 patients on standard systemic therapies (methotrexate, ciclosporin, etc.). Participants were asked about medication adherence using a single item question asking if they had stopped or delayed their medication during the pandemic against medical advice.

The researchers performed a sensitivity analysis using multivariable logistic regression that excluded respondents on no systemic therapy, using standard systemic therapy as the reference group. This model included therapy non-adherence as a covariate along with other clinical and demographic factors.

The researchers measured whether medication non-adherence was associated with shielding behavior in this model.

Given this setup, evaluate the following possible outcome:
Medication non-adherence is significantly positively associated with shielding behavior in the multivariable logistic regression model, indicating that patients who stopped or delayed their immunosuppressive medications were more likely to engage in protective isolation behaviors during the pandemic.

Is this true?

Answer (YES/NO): NO